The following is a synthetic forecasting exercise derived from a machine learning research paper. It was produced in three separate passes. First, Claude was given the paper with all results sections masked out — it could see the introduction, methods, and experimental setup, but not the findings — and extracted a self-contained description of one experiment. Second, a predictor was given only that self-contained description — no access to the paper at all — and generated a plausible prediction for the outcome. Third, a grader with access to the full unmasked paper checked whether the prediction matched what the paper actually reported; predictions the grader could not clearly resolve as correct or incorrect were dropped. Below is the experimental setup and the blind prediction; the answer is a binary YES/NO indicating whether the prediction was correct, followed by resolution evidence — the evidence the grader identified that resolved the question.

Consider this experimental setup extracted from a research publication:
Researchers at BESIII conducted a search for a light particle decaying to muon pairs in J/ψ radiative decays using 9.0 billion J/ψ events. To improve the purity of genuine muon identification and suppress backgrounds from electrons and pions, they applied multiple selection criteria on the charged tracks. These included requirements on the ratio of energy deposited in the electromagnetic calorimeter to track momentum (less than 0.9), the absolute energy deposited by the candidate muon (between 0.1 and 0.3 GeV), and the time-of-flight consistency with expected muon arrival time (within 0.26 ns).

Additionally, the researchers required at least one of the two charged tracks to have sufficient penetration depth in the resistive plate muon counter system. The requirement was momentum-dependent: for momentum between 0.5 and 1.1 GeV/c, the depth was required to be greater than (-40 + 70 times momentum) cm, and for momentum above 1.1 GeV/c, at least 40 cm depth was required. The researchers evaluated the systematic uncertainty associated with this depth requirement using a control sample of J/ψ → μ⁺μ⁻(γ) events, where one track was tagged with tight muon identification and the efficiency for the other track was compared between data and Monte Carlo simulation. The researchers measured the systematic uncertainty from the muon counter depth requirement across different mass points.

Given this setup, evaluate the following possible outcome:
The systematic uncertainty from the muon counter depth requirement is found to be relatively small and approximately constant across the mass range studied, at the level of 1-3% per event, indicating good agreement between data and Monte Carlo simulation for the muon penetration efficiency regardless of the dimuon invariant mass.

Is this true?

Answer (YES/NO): NO